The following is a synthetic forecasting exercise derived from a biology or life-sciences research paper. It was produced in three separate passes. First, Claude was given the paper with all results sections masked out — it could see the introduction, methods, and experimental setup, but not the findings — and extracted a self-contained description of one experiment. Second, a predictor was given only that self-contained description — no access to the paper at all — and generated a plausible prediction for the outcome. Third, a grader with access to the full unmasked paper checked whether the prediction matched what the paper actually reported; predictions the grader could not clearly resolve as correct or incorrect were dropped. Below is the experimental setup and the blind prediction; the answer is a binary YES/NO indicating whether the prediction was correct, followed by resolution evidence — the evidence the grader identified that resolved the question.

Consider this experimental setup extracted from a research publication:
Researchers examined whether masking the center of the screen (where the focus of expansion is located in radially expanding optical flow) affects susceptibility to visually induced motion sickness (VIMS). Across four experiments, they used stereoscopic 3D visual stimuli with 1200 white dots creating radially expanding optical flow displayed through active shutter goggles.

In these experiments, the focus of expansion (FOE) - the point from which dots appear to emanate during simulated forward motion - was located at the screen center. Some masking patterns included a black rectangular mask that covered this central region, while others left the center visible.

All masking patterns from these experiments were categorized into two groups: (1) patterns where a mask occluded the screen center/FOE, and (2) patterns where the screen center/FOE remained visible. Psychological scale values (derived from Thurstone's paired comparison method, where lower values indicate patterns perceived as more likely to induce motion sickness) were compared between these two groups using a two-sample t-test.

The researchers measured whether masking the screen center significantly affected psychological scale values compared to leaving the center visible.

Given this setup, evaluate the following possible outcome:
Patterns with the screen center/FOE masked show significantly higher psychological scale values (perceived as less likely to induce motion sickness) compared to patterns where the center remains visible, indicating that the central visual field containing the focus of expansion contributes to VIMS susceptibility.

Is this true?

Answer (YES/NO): NO